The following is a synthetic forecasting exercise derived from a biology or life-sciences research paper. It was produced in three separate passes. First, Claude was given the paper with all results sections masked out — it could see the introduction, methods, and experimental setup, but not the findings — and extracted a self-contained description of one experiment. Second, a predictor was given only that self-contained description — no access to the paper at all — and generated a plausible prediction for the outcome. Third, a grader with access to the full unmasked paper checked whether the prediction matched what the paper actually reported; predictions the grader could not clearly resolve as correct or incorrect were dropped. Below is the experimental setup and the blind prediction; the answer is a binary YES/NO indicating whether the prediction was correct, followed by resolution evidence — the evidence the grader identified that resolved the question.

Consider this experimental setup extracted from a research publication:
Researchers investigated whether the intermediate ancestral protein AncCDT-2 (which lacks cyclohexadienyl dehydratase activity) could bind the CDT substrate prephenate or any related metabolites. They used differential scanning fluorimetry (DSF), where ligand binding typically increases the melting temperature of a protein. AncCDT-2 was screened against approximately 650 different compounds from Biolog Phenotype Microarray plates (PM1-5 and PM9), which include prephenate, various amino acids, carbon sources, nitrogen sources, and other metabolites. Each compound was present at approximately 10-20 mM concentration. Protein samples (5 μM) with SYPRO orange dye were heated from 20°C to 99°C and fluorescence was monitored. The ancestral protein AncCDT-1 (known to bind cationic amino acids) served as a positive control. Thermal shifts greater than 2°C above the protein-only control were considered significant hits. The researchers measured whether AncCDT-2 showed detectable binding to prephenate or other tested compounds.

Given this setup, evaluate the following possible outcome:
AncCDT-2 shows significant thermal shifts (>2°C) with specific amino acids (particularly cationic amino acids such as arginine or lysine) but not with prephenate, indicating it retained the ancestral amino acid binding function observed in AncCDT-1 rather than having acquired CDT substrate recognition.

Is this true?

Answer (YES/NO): NO